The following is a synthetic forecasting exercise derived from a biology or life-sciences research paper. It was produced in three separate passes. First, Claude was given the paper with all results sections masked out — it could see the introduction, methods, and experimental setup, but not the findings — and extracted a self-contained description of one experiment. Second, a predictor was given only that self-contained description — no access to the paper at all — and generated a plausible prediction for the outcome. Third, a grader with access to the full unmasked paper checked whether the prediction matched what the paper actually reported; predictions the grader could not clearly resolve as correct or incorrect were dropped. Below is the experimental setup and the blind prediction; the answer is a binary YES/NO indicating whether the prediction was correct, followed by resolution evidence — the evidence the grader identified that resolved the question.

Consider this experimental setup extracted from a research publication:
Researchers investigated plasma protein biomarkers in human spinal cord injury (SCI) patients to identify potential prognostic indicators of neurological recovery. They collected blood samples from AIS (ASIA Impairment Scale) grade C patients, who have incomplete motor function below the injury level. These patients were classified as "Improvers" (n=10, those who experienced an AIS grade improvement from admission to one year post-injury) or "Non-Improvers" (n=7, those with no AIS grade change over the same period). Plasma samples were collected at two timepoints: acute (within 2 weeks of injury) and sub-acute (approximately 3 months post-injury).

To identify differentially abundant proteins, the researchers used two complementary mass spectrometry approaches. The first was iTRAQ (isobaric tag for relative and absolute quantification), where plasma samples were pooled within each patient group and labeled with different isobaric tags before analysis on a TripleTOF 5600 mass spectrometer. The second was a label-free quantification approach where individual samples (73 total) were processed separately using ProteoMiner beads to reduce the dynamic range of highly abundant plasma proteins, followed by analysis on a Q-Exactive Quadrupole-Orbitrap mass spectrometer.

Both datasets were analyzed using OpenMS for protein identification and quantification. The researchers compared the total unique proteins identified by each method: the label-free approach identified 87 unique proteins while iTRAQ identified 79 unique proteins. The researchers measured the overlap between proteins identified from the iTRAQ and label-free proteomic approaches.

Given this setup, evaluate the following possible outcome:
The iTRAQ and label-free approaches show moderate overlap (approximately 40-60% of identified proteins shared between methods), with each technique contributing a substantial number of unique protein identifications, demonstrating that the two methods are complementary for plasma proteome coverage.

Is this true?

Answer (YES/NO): NO